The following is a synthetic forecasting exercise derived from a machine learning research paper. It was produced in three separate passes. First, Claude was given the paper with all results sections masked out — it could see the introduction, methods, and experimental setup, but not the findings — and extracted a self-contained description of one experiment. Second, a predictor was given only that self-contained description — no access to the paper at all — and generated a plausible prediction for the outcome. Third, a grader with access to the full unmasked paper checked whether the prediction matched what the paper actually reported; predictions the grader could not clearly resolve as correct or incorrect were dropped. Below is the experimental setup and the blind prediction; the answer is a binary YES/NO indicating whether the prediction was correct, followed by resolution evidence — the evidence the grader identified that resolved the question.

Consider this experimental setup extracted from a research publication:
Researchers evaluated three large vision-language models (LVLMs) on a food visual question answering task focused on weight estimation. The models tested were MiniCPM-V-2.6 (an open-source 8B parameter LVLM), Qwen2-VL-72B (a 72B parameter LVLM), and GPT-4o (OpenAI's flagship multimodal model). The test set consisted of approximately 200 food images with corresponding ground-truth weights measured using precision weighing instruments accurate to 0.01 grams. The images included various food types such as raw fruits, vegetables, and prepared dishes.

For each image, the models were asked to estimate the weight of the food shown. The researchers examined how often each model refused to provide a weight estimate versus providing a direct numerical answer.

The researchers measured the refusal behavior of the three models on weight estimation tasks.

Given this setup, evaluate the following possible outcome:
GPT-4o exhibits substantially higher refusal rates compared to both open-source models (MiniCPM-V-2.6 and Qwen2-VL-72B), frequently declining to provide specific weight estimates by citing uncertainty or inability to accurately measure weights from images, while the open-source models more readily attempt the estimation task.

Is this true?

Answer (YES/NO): NO